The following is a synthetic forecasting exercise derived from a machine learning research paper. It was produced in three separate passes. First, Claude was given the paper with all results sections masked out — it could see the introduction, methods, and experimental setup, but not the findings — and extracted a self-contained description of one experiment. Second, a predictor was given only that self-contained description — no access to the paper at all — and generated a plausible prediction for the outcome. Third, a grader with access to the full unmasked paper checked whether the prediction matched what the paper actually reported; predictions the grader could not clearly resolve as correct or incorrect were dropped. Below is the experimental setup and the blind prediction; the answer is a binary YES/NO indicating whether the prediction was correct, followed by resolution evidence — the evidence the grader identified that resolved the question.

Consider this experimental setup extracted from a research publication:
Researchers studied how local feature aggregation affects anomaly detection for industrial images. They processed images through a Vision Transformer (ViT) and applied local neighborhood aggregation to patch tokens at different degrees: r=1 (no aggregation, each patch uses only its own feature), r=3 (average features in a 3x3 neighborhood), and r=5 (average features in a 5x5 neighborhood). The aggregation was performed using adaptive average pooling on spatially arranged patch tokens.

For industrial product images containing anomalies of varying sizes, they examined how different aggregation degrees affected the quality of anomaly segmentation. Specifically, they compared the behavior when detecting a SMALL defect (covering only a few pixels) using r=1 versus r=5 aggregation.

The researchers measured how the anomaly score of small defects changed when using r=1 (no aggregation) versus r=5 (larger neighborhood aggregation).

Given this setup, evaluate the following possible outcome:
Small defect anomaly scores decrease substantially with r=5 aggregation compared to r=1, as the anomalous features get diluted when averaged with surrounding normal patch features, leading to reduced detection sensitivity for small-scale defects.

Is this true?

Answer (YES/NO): YES